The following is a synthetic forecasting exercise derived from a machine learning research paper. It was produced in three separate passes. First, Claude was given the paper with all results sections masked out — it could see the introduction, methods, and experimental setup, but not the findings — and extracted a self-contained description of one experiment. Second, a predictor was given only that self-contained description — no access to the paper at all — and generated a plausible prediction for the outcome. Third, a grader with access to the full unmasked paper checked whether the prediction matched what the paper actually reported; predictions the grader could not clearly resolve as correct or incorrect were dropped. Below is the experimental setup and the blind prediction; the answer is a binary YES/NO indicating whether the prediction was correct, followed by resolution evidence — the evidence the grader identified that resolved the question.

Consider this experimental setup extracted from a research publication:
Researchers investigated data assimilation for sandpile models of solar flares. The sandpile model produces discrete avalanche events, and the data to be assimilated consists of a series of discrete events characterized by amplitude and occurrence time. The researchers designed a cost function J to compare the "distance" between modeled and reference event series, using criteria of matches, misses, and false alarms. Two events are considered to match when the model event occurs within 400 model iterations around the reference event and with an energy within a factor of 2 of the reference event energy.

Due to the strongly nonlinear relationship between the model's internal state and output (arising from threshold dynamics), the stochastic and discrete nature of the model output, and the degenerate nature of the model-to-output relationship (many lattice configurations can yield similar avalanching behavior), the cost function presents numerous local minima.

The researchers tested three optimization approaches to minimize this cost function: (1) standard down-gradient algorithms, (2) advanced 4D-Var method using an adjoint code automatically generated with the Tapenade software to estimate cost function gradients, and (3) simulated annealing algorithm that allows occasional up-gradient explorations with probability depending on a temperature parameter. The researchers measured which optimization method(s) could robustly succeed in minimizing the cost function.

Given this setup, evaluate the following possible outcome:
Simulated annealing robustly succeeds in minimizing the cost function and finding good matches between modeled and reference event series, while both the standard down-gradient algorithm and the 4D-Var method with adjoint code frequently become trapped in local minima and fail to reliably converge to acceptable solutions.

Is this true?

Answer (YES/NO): YES